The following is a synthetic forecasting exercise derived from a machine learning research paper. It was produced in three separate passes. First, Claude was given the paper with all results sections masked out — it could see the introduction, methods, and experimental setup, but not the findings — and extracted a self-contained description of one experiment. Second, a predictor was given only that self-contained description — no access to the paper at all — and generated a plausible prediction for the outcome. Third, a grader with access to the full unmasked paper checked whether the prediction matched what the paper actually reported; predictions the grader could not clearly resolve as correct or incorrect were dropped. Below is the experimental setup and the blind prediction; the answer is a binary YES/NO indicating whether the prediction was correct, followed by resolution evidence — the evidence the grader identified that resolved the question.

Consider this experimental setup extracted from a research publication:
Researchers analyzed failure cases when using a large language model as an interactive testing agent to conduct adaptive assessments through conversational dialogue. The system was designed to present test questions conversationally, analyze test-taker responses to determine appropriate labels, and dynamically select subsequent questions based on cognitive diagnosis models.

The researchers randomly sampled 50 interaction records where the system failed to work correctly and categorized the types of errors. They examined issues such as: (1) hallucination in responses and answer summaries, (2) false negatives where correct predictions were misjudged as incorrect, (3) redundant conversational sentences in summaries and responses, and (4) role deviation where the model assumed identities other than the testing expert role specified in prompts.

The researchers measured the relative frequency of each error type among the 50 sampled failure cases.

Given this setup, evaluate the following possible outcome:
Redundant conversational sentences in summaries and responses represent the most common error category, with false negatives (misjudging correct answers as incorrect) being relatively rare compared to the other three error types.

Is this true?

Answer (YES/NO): NO